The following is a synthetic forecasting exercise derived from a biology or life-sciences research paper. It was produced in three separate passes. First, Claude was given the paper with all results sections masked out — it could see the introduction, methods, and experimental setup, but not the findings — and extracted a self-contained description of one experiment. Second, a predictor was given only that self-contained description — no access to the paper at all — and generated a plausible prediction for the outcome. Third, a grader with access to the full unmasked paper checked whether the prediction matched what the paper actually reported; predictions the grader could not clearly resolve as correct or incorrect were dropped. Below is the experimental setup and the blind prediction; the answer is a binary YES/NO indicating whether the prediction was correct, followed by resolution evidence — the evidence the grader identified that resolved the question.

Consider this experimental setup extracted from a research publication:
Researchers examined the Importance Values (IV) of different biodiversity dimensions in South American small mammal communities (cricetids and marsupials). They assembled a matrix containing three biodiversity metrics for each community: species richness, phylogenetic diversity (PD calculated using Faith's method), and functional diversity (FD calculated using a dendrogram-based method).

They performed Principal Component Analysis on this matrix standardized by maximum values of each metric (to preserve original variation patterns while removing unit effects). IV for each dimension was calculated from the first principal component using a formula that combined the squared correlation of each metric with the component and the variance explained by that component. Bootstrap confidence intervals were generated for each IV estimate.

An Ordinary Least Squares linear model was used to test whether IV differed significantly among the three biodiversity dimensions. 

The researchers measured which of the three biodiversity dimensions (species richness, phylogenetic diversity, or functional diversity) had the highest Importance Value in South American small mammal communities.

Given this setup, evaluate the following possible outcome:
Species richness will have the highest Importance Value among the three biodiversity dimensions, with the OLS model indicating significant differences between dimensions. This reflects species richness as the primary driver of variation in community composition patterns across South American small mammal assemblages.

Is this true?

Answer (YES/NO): YES